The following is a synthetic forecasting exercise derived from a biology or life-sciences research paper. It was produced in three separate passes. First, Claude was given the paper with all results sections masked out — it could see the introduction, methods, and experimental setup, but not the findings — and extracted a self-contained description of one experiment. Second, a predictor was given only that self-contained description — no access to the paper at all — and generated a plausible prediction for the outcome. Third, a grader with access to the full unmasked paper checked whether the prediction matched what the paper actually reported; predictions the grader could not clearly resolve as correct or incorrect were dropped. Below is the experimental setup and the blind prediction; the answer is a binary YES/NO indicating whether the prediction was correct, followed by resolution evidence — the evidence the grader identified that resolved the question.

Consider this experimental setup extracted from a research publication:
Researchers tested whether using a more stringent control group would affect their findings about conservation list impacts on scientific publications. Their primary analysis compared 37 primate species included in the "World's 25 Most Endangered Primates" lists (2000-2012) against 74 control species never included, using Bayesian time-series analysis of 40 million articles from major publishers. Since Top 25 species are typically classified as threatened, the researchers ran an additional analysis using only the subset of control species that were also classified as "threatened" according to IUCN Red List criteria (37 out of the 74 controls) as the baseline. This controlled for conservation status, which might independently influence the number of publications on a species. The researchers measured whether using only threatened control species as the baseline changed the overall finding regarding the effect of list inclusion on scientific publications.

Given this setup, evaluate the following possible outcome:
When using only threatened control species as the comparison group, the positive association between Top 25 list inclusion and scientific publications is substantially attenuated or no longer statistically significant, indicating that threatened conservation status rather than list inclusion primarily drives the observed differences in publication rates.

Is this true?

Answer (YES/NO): NO